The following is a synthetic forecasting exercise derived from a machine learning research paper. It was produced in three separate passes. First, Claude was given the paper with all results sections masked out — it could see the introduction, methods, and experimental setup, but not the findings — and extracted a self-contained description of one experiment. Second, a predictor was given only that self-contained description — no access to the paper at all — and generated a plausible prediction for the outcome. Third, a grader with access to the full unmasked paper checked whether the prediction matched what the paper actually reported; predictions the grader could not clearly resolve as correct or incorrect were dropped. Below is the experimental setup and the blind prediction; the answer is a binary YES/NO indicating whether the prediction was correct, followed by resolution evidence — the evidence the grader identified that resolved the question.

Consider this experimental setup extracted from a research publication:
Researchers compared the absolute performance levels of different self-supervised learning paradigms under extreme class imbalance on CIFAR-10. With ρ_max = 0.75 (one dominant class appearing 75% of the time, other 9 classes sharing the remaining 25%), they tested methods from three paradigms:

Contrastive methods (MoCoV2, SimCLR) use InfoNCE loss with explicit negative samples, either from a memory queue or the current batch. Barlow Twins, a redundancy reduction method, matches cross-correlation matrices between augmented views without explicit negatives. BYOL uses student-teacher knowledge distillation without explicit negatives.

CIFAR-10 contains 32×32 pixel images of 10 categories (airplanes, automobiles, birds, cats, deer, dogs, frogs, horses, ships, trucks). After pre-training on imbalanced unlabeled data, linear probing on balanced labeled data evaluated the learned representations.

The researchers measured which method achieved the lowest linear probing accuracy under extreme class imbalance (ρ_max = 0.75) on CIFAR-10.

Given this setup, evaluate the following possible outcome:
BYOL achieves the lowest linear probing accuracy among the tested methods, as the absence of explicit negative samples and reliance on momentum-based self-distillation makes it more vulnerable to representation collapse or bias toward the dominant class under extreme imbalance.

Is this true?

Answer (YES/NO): NO